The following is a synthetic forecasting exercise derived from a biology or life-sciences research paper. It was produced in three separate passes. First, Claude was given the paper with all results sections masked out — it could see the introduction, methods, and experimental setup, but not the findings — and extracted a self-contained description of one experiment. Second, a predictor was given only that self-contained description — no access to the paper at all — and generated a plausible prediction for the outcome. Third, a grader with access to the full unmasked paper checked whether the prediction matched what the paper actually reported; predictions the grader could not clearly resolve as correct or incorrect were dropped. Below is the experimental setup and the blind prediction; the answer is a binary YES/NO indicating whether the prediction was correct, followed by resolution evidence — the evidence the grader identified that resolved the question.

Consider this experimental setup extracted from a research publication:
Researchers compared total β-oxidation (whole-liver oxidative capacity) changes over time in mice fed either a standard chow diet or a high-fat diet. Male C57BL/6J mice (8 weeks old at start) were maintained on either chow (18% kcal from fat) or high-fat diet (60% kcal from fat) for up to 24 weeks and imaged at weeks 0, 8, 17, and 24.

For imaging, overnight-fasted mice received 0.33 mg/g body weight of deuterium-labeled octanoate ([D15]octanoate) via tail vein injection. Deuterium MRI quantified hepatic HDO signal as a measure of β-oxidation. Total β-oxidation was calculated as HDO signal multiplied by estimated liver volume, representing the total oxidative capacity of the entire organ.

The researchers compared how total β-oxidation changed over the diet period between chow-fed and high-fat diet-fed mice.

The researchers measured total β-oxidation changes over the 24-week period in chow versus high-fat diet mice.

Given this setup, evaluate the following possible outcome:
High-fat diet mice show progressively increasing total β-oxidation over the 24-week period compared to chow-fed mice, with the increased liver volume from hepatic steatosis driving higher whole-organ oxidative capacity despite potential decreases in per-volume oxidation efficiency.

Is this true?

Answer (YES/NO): NO